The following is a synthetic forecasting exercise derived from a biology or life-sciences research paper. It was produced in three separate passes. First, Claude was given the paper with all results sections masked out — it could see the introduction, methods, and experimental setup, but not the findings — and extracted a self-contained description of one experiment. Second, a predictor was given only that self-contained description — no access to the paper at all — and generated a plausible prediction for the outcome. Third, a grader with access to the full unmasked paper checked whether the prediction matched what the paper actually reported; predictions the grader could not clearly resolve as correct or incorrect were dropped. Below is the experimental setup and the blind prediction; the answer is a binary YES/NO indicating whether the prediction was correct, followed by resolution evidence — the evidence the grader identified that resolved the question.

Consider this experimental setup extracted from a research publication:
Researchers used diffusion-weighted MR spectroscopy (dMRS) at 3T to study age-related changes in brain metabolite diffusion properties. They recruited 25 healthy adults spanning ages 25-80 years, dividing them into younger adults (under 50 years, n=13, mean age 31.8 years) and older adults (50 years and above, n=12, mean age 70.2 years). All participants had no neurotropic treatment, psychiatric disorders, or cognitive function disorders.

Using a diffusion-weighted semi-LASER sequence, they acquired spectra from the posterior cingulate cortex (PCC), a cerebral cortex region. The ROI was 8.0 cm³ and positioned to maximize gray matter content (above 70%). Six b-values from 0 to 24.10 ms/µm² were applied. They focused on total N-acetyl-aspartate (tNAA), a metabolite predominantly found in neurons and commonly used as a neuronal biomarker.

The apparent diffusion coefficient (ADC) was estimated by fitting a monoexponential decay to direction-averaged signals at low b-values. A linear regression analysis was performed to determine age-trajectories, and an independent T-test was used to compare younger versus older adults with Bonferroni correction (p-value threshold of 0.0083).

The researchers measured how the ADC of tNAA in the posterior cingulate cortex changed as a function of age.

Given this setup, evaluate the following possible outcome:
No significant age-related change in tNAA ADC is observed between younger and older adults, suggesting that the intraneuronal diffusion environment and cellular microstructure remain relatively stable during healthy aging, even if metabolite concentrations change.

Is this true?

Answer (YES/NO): YES